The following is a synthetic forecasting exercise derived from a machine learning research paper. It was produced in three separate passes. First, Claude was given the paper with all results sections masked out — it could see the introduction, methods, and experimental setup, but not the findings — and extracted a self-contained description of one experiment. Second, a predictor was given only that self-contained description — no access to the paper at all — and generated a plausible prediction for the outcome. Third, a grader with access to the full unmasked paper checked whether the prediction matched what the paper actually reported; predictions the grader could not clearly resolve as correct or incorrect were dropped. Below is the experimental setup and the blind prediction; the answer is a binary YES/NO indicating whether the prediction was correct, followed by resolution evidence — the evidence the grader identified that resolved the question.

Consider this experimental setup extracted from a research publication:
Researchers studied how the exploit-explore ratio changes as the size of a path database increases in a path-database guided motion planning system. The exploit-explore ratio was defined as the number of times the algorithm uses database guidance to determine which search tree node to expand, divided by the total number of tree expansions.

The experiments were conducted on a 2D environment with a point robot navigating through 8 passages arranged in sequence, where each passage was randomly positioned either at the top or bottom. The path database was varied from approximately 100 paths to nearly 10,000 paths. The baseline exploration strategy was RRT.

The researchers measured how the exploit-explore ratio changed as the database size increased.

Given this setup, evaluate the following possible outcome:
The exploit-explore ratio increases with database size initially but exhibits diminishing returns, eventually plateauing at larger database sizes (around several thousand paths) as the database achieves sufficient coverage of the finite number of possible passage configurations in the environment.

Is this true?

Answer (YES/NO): NO